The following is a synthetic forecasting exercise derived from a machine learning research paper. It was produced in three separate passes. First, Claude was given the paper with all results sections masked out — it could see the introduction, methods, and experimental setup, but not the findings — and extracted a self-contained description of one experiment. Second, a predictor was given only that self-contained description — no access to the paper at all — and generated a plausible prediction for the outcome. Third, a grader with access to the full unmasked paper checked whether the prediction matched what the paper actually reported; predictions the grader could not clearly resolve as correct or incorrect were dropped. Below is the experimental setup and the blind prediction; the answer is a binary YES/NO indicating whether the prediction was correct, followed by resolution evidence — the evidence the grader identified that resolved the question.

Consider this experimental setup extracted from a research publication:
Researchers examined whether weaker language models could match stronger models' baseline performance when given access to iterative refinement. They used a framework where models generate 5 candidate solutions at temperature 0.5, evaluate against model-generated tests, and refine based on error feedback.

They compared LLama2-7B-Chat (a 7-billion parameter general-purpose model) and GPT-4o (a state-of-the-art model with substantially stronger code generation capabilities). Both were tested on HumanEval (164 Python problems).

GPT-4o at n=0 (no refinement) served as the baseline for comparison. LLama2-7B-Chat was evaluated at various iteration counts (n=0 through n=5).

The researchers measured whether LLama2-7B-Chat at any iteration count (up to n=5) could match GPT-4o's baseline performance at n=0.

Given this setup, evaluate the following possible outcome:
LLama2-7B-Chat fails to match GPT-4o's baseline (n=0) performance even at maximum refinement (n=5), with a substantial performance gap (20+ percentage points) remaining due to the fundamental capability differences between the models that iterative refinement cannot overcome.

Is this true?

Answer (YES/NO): YES